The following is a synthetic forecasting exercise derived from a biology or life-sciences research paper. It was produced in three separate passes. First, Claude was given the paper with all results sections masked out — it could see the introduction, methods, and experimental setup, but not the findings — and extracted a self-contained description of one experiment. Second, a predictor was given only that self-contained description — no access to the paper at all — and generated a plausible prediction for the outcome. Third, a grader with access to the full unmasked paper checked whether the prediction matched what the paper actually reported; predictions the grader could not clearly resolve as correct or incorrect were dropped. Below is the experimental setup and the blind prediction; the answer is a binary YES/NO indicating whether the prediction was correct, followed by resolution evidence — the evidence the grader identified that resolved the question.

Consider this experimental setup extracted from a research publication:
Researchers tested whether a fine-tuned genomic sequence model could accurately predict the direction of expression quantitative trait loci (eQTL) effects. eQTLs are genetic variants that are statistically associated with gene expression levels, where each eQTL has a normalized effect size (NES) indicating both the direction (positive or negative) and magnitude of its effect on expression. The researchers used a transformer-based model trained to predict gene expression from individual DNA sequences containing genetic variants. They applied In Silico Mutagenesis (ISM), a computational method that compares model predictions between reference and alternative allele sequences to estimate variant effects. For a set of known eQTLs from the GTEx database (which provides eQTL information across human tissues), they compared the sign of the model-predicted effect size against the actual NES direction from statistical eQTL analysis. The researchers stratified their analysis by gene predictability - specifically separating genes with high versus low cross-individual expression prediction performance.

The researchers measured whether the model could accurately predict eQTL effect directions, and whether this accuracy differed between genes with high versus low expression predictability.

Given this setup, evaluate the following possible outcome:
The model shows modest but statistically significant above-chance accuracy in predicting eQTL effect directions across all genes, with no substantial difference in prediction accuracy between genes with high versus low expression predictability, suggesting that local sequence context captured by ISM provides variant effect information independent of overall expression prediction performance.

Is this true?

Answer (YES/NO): NO